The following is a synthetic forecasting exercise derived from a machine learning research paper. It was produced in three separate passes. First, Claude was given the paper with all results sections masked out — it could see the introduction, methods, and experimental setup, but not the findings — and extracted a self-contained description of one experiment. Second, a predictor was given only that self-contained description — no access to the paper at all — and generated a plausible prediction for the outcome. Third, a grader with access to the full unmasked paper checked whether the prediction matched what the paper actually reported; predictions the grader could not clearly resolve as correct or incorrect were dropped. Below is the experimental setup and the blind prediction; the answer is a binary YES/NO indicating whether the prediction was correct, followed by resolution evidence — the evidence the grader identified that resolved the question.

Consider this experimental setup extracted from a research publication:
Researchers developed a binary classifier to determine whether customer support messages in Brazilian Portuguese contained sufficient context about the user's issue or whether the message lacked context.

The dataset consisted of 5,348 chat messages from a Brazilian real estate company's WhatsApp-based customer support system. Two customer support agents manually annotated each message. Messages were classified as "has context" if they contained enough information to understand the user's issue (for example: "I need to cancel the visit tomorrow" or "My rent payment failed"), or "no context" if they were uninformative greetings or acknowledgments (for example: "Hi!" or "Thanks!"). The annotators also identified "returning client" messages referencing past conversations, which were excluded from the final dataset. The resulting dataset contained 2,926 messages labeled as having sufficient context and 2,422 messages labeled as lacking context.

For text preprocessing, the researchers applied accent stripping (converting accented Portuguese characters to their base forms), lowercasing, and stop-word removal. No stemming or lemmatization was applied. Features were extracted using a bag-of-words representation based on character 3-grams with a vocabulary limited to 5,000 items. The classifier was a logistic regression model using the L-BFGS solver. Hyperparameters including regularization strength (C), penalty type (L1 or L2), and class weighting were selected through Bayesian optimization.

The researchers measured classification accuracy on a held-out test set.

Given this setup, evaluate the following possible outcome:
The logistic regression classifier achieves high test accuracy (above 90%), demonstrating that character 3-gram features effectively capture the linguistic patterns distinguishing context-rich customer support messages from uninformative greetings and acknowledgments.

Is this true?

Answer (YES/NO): NO